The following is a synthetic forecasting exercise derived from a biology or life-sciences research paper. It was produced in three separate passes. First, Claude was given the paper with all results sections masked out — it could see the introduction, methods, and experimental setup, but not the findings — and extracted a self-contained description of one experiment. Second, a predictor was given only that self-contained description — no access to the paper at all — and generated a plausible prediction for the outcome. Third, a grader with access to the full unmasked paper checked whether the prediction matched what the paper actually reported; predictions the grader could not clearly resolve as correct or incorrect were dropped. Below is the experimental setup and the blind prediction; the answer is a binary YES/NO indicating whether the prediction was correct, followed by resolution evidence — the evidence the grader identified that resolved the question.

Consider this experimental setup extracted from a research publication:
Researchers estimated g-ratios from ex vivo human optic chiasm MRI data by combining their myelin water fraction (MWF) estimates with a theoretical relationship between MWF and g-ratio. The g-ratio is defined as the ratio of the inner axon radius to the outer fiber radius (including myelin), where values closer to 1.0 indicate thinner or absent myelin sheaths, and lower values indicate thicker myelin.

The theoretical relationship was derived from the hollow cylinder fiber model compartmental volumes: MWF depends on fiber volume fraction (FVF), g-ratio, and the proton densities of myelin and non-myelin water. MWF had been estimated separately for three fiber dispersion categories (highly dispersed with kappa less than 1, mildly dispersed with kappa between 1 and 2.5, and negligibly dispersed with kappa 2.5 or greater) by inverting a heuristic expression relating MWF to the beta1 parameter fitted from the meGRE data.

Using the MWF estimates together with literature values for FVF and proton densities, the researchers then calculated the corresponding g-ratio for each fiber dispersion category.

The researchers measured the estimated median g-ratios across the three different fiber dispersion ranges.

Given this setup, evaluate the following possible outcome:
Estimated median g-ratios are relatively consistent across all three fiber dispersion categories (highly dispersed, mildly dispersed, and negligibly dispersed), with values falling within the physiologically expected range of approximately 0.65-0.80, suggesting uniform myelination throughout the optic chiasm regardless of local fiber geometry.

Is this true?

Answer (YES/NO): NO